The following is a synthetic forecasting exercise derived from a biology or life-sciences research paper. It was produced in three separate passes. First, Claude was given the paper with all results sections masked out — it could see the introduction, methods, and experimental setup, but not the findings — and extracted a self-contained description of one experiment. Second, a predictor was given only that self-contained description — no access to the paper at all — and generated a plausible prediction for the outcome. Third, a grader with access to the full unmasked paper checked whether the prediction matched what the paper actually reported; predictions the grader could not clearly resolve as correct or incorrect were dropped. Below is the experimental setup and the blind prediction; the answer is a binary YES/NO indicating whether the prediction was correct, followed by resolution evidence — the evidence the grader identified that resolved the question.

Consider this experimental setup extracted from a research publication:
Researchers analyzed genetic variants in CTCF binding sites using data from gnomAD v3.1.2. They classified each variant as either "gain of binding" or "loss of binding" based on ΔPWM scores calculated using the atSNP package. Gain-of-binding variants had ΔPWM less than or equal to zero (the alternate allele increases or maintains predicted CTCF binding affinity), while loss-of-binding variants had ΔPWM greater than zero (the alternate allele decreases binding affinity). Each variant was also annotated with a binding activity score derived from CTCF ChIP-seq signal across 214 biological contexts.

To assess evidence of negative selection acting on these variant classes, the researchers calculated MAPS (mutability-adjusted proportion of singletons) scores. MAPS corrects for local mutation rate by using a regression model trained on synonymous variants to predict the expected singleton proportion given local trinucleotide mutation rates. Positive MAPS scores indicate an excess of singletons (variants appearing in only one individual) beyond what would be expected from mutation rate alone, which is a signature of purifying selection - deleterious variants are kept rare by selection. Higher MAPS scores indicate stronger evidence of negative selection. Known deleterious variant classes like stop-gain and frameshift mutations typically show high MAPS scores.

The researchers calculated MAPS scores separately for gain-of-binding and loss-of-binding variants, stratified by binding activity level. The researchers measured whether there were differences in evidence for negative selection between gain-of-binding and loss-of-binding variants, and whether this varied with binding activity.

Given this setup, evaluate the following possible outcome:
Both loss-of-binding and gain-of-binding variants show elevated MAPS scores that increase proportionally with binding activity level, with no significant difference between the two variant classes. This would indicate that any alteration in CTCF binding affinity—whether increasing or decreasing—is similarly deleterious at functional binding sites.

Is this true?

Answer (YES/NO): NO